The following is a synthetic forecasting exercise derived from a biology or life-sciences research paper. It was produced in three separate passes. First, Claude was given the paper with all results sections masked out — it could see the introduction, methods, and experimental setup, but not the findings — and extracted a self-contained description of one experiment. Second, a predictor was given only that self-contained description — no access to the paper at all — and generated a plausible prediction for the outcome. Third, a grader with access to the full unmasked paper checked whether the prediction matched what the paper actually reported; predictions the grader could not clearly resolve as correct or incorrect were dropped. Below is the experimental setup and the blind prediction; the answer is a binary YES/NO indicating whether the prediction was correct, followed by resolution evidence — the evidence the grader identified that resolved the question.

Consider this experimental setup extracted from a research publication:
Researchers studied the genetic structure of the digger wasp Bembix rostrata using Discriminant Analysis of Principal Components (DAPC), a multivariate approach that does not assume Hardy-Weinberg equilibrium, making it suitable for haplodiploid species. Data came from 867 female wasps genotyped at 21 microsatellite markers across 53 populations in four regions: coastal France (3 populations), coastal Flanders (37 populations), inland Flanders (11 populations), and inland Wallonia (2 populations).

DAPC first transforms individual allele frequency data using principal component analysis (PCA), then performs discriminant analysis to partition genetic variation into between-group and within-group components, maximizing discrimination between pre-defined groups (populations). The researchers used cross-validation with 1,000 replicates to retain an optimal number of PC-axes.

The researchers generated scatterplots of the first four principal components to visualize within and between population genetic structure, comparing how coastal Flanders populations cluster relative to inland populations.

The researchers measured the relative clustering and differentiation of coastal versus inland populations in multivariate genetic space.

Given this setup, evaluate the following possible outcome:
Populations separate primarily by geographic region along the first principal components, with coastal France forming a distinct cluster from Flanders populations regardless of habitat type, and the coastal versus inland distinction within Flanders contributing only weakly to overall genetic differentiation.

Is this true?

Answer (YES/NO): NO